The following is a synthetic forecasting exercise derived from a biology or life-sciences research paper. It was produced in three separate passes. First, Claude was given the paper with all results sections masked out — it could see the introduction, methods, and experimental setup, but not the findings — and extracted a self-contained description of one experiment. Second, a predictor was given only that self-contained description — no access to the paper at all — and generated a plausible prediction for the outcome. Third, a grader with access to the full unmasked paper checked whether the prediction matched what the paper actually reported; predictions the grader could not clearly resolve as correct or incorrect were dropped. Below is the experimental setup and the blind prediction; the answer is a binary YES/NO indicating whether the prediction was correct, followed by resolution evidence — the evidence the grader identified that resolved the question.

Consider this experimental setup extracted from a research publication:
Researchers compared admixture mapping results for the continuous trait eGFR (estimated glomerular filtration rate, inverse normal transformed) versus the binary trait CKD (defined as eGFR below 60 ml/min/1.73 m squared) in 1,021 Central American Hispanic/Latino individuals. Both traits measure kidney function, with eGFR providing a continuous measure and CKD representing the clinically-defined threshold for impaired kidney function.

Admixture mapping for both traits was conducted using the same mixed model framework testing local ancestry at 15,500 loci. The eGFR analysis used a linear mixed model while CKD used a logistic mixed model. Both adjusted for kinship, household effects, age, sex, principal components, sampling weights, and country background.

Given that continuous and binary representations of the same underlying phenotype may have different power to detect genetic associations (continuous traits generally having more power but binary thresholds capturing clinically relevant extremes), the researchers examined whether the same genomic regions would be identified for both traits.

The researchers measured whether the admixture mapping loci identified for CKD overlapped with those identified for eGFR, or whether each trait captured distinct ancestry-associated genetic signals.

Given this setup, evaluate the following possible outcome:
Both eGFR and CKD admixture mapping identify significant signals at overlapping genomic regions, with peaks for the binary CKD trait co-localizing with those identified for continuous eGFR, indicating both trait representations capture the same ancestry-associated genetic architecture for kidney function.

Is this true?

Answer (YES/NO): NO